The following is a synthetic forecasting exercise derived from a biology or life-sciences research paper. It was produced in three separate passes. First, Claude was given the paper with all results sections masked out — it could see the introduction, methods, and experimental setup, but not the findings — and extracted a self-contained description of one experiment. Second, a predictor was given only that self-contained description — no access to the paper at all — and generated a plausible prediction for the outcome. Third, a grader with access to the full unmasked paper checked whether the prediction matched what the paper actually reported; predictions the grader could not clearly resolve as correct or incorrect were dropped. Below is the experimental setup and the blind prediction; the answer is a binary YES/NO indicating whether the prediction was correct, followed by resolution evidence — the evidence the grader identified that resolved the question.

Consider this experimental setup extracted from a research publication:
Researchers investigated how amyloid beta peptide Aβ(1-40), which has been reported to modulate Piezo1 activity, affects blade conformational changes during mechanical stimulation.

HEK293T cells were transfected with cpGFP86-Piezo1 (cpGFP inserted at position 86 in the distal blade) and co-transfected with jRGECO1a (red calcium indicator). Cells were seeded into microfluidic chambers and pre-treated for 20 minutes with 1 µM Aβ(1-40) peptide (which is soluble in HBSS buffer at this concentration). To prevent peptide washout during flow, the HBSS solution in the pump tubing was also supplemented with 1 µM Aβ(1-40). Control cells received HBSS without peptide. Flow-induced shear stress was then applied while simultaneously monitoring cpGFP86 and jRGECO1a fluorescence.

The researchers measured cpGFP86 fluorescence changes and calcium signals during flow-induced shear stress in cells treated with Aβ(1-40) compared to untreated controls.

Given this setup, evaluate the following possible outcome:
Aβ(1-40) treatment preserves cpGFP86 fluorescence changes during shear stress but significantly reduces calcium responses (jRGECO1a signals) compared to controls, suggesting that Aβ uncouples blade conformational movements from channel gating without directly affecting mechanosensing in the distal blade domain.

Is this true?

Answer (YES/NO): NO